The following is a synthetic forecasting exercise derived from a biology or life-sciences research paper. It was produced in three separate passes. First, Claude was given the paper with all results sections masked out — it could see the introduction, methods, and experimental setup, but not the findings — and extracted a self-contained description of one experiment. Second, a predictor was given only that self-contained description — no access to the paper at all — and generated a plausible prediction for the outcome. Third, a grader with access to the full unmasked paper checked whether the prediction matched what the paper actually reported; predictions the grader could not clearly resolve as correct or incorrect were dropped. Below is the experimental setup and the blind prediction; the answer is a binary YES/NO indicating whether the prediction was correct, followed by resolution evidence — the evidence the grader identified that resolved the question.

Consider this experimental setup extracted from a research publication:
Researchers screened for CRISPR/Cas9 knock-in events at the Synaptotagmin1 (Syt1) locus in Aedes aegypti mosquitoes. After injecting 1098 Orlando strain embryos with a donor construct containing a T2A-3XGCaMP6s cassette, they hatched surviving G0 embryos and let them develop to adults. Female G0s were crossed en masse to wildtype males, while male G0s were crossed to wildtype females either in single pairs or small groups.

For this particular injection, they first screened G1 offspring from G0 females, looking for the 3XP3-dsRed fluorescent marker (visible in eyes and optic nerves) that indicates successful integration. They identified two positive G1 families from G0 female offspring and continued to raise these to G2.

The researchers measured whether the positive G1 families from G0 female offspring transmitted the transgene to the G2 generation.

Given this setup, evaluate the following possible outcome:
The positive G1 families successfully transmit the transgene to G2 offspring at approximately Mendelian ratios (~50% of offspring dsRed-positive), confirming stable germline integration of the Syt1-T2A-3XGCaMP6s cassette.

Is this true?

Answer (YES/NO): NO